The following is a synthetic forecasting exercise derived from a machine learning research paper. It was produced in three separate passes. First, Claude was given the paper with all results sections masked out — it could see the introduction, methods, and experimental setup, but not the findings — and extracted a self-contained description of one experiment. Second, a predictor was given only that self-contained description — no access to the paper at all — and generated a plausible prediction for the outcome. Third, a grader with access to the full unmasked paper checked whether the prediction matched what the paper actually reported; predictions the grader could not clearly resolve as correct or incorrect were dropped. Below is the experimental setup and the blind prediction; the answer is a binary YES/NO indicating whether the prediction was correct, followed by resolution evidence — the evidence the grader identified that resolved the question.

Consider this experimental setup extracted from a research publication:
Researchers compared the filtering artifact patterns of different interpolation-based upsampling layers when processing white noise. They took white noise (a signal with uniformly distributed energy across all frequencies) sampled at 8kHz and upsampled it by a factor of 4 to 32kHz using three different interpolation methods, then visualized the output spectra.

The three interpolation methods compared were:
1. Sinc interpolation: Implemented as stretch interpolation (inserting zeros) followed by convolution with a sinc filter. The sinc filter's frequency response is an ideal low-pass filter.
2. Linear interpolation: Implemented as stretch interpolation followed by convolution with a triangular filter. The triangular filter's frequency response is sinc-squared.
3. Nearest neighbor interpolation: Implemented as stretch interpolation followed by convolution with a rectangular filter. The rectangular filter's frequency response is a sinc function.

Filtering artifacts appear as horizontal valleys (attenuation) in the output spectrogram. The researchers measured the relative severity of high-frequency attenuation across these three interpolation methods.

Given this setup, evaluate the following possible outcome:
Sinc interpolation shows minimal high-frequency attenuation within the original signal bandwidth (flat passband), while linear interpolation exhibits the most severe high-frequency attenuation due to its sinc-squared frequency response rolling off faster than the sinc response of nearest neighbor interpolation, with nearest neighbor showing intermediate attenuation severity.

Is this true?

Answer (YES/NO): NO